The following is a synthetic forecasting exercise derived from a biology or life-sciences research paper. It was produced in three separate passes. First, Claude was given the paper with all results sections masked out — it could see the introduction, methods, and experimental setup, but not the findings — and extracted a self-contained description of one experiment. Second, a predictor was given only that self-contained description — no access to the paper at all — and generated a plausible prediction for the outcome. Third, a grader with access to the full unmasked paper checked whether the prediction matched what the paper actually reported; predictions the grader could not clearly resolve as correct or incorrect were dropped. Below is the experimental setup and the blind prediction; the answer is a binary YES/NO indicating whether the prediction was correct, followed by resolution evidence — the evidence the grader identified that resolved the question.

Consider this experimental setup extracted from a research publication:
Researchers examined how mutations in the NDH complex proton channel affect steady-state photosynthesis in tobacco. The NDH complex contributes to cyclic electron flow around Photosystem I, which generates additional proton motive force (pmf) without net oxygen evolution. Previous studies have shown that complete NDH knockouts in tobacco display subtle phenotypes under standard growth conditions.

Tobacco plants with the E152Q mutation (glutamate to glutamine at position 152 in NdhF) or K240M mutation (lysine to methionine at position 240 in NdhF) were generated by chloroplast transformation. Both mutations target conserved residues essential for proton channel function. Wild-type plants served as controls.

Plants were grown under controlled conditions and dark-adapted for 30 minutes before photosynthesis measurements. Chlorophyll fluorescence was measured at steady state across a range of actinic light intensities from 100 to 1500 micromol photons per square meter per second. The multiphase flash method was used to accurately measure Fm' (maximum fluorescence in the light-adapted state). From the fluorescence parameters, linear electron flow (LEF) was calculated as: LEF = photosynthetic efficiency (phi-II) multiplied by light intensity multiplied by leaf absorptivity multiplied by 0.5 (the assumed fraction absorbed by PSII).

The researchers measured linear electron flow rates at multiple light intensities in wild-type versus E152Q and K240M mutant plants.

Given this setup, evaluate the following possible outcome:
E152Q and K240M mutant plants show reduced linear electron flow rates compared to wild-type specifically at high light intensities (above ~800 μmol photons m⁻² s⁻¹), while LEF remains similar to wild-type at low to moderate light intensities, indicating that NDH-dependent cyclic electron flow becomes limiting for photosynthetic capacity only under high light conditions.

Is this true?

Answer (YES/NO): NO